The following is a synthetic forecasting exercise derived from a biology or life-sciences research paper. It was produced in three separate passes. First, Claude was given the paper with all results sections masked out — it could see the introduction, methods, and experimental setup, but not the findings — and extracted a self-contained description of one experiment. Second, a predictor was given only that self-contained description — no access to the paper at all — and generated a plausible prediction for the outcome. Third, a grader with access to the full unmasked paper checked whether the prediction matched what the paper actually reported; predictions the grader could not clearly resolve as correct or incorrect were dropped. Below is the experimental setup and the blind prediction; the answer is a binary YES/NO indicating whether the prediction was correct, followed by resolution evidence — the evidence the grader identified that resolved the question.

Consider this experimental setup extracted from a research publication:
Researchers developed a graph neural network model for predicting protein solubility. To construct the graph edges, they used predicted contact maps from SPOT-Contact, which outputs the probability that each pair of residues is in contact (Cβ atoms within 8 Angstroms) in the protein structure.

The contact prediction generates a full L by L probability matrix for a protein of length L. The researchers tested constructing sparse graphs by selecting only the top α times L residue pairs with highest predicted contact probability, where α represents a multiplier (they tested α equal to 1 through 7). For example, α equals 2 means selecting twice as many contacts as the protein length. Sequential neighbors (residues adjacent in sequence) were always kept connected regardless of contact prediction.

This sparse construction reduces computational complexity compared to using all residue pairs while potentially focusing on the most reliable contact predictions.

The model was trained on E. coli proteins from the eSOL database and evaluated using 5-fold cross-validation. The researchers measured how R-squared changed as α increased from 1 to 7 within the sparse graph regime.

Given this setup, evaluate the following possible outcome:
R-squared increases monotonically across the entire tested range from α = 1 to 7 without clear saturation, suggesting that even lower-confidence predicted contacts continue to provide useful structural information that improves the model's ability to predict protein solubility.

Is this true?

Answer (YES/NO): YES